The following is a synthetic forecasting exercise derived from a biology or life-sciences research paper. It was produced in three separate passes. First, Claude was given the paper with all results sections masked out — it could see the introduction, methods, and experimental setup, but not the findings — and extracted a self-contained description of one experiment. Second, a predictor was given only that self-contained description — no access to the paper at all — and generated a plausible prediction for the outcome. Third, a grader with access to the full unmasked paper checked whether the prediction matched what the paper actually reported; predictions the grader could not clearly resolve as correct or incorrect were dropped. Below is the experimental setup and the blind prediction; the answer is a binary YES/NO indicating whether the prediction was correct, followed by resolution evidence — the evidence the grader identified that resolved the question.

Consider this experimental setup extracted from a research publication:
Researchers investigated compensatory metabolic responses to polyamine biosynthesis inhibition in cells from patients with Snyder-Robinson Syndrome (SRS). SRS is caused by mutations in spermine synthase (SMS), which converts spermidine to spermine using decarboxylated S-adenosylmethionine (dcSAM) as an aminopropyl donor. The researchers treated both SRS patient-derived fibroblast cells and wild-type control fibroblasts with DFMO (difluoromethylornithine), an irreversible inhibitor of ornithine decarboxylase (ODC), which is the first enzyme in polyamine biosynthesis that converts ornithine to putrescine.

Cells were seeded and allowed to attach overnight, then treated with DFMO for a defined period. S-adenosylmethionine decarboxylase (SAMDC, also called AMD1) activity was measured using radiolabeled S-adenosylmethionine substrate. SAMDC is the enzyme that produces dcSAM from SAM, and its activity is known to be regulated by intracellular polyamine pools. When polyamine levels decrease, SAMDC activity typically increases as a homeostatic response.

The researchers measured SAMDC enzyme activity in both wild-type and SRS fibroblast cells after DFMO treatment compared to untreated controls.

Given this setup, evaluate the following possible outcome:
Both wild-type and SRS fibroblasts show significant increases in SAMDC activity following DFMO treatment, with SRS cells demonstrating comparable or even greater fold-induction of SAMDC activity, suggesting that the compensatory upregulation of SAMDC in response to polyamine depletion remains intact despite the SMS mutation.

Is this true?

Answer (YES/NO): YES